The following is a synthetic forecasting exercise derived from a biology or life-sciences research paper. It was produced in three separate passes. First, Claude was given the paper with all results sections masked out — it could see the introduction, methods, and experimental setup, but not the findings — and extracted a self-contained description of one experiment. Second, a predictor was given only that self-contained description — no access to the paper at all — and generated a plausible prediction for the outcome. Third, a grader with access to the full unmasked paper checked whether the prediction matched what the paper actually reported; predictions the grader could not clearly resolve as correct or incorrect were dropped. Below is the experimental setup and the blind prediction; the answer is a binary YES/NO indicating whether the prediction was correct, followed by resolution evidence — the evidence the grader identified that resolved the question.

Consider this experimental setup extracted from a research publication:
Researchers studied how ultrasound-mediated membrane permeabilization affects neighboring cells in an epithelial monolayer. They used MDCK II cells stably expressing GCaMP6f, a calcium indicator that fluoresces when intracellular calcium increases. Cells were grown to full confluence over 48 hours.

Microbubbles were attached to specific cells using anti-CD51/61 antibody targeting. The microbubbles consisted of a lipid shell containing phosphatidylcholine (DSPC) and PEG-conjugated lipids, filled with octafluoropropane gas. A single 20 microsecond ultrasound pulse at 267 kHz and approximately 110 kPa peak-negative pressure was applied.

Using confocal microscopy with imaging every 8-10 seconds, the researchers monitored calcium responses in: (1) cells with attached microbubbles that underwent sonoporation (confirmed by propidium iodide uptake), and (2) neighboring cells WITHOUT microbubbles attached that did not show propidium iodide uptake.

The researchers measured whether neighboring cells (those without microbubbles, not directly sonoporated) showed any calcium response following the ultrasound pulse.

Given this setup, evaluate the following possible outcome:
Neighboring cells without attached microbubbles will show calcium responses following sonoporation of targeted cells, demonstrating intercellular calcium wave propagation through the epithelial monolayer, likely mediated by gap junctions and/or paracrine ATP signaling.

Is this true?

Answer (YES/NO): YES